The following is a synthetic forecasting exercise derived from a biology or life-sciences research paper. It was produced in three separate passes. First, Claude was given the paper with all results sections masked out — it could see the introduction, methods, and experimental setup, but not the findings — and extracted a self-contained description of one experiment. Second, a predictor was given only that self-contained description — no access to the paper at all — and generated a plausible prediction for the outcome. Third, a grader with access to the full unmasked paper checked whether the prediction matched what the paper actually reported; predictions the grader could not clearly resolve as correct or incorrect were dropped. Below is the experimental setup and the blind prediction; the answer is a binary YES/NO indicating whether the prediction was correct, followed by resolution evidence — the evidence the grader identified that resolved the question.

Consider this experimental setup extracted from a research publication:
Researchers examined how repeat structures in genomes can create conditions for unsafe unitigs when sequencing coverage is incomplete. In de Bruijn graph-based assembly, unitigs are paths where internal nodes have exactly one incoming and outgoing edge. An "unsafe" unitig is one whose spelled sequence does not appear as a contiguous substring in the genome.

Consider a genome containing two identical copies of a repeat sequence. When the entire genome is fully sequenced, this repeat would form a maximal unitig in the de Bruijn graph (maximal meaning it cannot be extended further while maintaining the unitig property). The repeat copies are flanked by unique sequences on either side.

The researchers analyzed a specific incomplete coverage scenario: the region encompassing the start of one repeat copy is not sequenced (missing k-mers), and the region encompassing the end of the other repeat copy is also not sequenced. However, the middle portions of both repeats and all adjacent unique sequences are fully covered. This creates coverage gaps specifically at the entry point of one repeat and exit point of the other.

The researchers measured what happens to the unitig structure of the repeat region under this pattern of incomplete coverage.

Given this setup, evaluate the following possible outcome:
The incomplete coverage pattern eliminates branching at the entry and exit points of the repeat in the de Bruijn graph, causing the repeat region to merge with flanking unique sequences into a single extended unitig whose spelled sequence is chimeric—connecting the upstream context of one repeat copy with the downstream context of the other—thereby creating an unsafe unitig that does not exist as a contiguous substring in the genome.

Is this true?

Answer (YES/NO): YES